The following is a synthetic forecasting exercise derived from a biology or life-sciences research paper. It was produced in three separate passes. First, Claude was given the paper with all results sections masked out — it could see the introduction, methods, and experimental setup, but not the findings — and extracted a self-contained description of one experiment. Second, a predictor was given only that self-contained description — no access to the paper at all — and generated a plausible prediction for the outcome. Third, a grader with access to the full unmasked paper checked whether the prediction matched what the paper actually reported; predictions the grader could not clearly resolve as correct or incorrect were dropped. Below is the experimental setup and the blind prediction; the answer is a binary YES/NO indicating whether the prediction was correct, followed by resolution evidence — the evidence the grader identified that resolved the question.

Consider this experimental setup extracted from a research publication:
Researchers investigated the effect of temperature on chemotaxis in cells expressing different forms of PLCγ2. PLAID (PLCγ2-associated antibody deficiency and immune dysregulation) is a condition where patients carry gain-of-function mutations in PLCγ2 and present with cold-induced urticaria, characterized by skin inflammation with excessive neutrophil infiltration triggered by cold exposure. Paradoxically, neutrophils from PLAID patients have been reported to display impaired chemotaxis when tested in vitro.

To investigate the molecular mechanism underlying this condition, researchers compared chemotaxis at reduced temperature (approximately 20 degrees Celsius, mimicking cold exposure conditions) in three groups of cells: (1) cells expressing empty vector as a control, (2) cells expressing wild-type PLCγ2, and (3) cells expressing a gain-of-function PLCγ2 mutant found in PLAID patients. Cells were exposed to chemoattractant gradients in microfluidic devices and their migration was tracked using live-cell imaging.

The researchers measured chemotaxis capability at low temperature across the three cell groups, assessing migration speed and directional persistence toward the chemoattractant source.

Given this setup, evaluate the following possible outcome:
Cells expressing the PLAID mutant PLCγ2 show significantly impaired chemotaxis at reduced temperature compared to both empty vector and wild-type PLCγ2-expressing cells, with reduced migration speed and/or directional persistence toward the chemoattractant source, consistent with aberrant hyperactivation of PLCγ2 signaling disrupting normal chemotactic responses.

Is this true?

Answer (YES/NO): NO